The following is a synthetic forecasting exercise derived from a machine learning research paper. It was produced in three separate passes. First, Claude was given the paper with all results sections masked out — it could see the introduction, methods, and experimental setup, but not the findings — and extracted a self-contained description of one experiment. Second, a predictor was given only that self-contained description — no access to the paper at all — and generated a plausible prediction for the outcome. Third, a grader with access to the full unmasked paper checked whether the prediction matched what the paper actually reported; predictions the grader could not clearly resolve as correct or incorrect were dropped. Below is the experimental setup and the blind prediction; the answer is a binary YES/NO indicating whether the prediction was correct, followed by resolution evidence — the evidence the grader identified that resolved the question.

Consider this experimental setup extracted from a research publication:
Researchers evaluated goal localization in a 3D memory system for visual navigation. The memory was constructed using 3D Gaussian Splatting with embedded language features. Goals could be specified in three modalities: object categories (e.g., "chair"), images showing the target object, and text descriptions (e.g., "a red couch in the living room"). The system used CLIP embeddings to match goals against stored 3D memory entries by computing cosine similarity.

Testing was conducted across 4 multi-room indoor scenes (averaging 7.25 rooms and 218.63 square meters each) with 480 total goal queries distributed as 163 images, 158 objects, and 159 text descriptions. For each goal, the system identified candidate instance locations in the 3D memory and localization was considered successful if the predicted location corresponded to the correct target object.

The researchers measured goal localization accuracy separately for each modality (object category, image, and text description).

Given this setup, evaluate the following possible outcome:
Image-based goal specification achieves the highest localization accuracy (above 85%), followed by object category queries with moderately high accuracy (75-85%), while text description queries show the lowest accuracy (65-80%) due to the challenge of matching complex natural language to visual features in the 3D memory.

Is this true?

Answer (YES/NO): NO